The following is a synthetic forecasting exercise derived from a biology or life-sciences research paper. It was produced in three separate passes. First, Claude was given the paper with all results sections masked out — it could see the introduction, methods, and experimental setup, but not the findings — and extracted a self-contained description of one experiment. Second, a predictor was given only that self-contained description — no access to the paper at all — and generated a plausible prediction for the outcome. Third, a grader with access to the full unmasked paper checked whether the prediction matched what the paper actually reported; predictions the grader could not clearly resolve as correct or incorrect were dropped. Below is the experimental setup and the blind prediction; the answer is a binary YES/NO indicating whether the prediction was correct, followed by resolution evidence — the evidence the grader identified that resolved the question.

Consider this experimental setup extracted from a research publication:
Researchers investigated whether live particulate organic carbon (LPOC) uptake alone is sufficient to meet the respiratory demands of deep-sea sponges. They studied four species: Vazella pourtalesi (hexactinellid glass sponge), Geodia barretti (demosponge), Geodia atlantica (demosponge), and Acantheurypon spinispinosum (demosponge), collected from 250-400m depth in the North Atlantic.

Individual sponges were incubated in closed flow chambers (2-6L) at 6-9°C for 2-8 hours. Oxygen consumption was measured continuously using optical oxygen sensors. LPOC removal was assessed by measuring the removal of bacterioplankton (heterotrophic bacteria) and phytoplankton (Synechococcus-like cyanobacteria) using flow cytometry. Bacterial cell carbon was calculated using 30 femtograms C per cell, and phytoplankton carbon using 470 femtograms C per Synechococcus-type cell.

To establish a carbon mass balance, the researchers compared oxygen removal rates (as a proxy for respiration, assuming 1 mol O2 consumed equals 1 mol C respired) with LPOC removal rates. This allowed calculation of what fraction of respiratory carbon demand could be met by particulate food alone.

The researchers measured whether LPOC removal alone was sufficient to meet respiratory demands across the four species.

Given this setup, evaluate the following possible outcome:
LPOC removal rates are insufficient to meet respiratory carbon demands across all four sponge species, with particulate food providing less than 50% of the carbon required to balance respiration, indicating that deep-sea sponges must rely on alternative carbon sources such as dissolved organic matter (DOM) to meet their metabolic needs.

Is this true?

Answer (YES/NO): YES